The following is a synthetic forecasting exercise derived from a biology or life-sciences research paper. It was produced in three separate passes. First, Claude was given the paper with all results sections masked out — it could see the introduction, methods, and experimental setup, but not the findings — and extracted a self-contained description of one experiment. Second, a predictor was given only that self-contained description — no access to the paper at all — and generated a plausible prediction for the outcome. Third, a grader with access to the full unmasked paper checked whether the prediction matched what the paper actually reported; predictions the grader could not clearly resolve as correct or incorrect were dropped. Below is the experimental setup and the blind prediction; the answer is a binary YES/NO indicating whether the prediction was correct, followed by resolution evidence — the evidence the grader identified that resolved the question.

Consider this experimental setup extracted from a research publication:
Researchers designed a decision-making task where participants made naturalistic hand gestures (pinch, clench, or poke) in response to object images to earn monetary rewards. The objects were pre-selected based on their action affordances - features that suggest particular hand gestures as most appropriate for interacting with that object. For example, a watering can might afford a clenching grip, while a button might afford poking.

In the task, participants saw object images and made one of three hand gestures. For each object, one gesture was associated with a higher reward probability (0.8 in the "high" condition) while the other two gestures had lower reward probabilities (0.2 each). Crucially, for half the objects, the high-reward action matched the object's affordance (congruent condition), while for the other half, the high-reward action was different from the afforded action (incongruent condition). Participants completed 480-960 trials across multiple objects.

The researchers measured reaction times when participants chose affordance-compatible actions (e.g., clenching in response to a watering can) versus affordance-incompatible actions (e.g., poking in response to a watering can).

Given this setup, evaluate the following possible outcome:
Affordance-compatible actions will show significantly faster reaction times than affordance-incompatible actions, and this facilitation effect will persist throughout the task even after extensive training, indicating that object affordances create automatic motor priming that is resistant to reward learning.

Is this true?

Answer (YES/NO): YES